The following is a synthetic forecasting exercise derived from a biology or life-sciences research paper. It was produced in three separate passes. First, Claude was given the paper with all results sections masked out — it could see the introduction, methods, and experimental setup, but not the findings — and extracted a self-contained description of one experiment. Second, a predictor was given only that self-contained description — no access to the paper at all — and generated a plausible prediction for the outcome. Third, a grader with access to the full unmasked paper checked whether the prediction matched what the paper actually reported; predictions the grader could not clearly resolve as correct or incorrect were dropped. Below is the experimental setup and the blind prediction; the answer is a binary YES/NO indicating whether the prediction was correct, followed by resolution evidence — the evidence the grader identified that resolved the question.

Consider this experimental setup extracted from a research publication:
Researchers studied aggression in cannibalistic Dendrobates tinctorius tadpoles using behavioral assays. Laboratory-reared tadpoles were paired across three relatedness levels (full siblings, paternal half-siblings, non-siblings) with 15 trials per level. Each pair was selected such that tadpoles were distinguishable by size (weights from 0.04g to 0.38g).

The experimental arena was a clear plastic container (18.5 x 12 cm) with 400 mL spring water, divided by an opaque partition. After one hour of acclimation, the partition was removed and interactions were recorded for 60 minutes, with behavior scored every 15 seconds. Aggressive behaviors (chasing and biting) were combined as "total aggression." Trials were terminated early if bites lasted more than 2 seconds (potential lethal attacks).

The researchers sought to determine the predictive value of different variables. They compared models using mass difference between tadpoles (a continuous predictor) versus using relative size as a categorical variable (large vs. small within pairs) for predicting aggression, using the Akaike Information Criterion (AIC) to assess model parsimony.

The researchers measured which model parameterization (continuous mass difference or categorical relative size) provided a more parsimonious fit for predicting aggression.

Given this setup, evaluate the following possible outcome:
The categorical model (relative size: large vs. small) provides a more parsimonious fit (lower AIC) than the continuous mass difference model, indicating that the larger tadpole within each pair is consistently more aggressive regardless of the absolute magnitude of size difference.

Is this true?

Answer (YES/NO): YES